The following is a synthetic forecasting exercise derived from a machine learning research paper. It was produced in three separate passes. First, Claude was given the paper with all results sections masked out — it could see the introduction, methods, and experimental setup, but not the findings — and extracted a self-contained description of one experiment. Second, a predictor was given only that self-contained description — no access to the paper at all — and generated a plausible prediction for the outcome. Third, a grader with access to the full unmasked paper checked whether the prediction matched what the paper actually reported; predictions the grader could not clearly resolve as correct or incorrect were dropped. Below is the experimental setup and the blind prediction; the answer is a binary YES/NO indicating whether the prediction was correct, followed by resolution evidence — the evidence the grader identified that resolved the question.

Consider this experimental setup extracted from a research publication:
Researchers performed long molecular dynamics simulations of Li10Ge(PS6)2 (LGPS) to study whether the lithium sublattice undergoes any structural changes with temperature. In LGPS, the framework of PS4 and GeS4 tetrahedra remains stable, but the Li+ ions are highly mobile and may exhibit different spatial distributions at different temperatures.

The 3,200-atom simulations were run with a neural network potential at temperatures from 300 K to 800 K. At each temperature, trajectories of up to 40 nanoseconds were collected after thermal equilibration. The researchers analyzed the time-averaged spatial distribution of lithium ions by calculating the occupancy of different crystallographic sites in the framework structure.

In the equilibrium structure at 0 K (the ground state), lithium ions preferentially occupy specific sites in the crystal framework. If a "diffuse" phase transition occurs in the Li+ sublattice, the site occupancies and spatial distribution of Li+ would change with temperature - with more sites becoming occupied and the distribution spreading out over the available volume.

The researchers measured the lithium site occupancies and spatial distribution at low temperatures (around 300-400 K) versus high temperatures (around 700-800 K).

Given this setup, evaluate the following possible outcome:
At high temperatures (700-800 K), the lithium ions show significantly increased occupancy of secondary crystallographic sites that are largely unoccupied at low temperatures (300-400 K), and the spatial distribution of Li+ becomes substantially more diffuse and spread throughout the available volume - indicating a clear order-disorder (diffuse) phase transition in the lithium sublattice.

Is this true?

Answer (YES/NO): YES